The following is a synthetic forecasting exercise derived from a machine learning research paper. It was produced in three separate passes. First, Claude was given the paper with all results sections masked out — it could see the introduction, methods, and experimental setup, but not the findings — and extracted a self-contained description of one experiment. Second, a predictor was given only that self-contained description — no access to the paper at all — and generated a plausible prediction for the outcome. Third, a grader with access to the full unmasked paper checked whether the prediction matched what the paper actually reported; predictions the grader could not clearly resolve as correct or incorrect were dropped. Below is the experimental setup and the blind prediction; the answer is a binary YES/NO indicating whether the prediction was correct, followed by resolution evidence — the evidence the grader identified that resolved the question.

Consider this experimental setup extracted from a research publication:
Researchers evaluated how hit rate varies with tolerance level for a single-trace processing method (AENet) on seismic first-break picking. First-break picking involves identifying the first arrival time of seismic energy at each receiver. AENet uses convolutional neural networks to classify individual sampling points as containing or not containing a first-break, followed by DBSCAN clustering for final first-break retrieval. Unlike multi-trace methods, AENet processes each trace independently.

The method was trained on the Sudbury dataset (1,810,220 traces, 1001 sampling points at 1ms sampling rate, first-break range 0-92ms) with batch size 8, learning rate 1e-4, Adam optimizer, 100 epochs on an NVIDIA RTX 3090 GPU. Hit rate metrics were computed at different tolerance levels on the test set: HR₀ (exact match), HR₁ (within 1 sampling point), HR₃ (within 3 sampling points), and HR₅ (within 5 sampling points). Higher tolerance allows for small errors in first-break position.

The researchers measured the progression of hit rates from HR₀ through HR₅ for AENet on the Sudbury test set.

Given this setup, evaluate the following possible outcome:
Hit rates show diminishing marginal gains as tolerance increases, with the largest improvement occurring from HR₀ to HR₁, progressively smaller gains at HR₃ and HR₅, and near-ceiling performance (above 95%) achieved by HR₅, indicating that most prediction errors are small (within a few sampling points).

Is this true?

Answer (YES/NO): NO